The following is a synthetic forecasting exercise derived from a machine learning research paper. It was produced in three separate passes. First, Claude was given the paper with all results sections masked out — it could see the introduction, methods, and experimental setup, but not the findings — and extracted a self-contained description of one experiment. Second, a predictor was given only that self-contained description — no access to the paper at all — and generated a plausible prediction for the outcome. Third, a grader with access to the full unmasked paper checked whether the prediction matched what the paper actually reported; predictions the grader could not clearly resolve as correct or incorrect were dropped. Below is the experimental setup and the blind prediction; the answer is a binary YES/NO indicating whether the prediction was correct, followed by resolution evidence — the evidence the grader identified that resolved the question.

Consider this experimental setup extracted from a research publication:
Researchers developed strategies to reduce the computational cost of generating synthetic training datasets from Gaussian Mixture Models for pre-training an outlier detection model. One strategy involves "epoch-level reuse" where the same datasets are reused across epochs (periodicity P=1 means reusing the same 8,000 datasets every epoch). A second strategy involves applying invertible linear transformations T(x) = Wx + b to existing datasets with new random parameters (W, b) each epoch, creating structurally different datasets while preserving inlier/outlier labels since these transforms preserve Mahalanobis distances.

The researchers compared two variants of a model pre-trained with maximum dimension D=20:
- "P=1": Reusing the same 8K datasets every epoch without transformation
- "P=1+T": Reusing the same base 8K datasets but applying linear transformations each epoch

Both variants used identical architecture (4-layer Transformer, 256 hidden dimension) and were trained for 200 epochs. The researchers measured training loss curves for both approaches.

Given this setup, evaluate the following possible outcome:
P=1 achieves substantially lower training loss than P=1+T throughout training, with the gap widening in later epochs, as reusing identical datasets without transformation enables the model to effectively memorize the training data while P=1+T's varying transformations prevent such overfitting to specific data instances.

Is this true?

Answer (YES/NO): NO